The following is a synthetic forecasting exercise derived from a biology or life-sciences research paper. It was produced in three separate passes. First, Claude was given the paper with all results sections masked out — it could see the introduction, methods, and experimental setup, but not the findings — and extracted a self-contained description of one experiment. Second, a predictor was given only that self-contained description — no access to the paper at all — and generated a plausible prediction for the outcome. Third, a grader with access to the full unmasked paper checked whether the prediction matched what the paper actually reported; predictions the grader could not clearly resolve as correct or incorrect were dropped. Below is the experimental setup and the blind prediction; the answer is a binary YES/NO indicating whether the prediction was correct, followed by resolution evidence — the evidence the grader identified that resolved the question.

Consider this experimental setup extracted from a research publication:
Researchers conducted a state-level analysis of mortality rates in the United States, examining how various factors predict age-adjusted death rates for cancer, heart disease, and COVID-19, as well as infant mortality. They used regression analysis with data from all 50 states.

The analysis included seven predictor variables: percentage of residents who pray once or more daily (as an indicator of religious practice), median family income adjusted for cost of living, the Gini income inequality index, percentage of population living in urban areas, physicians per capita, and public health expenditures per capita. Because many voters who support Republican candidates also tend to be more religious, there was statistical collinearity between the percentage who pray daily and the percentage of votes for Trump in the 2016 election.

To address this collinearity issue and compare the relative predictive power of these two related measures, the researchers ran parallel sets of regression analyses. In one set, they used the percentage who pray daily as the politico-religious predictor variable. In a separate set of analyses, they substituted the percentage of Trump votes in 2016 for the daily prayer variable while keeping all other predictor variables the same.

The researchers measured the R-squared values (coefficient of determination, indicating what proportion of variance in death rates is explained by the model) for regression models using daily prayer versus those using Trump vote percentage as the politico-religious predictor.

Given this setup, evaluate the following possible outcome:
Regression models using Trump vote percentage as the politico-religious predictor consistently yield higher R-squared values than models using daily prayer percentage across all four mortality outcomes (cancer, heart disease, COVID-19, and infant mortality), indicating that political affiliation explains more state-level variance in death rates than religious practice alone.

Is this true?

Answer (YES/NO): NO